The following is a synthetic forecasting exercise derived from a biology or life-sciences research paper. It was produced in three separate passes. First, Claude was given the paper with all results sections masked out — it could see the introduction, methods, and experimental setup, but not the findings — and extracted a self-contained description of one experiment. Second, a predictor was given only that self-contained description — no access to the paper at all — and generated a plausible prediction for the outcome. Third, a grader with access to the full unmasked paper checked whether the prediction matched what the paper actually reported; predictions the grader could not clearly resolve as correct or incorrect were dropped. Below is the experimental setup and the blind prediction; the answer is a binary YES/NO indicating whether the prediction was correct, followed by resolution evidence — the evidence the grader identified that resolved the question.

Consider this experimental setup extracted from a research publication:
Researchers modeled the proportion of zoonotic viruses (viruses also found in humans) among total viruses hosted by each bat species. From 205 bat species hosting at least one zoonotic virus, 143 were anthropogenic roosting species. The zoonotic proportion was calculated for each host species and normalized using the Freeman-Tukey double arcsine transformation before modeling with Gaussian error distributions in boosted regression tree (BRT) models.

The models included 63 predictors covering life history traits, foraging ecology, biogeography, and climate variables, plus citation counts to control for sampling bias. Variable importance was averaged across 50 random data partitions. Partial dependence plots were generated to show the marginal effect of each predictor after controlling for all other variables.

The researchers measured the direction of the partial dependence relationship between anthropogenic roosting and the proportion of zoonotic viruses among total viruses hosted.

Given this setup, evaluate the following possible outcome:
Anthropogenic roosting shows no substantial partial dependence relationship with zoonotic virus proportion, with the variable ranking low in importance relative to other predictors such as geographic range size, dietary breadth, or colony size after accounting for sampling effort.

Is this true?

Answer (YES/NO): NO